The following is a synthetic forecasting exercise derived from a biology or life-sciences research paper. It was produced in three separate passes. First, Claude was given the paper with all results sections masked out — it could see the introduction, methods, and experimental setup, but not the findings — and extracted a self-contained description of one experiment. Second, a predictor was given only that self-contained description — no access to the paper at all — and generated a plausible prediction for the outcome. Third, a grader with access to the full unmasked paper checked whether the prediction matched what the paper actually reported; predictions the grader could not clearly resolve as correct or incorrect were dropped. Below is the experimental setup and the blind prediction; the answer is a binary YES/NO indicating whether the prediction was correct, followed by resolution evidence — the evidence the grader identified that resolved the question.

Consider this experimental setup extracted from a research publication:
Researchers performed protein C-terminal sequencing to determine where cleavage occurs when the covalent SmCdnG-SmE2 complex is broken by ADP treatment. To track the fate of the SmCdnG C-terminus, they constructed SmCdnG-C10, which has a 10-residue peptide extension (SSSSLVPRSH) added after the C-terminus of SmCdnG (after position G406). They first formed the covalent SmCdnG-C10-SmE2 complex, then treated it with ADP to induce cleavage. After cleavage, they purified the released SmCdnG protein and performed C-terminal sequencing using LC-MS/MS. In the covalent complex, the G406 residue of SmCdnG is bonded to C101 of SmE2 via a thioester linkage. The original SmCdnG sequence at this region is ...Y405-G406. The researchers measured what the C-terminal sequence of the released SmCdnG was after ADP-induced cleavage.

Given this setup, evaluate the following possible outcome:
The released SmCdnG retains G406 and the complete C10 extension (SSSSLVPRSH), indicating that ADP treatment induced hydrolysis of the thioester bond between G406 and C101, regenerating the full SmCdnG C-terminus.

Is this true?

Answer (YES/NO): NO